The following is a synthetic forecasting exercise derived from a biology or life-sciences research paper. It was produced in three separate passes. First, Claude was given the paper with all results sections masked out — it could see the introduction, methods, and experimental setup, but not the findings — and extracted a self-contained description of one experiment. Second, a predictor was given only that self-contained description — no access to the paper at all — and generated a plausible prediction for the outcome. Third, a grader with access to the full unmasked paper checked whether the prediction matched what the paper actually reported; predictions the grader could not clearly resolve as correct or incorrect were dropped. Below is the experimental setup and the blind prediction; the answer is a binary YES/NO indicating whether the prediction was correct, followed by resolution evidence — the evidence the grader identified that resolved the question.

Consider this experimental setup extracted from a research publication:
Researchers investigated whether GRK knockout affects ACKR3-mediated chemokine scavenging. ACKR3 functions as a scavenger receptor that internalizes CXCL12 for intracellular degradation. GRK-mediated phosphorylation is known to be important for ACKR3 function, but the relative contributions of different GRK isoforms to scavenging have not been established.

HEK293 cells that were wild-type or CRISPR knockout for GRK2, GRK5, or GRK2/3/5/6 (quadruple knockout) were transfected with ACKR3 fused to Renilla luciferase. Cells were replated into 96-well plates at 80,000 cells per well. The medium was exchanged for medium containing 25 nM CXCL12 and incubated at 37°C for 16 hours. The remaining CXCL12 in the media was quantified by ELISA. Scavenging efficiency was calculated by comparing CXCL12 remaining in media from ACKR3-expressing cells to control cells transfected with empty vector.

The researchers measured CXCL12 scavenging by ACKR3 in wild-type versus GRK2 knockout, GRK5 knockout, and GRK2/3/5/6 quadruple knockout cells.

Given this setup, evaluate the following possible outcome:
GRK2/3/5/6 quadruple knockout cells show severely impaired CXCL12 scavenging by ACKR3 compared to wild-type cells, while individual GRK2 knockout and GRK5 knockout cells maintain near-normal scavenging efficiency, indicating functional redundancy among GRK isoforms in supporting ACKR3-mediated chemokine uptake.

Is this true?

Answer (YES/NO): NO